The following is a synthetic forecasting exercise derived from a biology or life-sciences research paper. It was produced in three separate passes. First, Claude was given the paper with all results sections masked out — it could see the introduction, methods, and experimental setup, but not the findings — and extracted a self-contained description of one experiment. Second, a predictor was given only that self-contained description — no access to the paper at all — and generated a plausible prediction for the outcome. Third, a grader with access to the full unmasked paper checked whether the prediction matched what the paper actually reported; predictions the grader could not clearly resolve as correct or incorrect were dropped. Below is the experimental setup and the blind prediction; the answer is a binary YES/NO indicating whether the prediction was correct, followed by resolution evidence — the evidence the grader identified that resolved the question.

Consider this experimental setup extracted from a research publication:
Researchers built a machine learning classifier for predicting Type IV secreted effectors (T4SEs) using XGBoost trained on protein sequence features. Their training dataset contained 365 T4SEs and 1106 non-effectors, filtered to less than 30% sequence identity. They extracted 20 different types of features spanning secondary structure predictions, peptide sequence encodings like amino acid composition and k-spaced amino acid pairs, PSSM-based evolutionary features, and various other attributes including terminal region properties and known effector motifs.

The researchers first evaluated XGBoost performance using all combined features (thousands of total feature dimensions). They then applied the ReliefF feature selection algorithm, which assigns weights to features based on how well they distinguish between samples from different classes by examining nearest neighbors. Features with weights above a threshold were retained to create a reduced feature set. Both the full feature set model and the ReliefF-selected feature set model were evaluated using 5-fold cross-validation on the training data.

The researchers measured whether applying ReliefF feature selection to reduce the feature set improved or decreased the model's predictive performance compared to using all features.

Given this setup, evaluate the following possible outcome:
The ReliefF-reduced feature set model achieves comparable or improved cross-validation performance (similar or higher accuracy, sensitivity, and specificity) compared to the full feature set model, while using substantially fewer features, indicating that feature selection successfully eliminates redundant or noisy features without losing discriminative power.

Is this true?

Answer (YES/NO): YES